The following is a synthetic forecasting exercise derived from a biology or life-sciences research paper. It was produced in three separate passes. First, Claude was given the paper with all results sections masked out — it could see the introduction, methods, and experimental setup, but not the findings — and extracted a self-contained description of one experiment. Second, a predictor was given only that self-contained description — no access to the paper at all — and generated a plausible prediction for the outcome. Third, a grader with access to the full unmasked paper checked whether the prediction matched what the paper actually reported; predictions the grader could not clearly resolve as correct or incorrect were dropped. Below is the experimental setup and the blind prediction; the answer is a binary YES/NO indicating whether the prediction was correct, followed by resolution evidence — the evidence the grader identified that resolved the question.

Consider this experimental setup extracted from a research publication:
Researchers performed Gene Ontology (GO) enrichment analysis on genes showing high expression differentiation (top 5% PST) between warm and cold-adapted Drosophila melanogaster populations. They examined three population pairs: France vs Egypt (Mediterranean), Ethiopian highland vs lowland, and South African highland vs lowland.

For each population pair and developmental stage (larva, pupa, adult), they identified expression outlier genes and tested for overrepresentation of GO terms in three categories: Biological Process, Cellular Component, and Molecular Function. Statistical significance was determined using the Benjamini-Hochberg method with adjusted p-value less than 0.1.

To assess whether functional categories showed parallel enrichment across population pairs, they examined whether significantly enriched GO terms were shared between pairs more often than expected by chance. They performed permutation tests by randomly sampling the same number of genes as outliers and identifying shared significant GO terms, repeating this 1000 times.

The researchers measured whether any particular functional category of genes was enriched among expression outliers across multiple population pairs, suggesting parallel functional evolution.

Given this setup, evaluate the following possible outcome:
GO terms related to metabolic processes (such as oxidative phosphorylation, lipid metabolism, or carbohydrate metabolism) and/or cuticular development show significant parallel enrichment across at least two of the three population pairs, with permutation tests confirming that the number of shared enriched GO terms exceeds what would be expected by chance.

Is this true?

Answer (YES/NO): YES